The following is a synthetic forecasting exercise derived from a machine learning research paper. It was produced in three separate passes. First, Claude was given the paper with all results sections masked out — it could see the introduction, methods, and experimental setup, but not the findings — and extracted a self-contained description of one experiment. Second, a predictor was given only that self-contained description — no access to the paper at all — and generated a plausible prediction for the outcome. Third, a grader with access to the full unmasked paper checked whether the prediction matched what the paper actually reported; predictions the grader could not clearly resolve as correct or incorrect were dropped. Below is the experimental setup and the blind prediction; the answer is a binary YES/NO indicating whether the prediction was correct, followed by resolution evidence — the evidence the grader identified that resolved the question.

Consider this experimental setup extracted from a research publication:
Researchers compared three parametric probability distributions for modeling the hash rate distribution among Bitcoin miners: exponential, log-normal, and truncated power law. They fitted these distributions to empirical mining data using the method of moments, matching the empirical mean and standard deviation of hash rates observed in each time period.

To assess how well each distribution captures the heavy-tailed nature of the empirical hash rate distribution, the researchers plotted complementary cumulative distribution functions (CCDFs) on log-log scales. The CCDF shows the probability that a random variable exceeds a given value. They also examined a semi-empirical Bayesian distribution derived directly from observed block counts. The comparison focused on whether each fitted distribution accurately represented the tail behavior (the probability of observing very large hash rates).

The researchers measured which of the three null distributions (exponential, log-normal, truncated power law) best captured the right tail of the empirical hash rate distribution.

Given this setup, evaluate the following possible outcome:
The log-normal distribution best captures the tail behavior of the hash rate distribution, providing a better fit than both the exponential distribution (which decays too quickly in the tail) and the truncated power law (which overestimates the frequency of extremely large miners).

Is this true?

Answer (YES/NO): NO